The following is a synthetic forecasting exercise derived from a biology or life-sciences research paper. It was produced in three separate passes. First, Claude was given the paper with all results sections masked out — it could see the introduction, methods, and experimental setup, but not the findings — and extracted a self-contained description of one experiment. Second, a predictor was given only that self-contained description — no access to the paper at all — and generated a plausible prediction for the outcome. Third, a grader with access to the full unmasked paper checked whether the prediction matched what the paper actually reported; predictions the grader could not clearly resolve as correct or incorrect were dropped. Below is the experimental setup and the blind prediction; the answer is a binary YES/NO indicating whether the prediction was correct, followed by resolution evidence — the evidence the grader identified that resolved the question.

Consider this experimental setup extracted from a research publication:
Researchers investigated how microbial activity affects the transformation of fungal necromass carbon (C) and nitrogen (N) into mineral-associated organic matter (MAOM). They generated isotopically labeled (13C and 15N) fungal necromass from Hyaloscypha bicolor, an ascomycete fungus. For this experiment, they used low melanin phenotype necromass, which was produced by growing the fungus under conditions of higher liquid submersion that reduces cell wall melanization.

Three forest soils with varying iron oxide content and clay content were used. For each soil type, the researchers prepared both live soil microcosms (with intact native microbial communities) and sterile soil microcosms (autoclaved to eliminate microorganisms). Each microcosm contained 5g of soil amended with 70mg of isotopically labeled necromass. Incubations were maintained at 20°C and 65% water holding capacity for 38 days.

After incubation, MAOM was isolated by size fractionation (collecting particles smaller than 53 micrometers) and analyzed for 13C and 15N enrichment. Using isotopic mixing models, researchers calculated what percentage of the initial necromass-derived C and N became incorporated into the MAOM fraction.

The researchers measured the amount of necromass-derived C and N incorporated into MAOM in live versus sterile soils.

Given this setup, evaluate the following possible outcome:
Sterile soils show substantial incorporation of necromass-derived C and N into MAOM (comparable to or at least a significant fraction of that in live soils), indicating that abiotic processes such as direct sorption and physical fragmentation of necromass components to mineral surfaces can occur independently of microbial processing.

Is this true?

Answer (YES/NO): YES